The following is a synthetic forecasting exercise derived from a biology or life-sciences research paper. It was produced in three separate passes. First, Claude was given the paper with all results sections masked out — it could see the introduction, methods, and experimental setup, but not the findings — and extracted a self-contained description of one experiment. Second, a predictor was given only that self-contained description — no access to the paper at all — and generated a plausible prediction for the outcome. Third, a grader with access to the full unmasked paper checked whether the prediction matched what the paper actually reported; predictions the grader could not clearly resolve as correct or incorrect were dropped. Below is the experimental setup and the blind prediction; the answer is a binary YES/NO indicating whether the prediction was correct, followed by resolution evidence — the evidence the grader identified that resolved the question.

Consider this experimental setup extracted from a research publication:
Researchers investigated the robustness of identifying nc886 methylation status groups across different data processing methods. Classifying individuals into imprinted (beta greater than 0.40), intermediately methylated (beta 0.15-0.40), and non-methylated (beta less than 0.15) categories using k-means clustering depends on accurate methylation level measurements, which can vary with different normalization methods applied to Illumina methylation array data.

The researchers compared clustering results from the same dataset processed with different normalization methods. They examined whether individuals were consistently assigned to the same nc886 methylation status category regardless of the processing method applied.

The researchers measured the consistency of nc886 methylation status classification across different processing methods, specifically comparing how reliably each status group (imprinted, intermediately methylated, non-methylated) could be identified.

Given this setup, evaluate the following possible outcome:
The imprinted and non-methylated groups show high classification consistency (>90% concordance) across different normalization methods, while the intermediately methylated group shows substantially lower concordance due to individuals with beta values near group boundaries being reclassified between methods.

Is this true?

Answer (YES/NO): NO